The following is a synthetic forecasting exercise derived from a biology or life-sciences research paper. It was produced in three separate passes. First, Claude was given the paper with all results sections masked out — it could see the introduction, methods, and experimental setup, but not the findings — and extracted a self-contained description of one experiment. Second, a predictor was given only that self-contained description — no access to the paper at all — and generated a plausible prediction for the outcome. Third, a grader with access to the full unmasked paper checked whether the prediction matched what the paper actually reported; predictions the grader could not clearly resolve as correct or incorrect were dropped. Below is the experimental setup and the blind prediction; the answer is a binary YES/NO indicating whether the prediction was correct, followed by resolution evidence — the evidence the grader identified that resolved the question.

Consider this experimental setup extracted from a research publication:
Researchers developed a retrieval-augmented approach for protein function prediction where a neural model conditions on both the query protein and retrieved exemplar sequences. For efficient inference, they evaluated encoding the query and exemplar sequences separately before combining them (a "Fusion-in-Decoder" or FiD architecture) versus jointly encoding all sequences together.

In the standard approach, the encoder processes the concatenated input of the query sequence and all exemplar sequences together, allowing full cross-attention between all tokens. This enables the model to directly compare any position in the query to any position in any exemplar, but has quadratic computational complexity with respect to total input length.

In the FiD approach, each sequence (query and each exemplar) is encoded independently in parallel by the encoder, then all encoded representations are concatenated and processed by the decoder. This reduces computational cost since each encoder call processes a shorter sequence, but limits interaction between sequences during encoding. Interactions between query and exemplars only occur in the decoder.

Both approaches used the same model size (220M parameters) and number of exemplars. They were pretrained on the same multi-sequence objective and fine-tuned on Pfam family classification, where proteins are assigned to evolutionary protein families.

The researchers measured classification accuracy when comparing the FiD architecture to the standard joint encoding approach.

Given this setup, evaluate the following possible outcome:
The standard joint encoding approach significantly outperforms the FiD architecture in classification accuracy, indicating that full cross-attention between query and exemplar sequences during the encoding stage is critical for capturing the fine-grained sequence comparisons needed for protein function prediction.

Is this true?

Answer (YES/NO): NO